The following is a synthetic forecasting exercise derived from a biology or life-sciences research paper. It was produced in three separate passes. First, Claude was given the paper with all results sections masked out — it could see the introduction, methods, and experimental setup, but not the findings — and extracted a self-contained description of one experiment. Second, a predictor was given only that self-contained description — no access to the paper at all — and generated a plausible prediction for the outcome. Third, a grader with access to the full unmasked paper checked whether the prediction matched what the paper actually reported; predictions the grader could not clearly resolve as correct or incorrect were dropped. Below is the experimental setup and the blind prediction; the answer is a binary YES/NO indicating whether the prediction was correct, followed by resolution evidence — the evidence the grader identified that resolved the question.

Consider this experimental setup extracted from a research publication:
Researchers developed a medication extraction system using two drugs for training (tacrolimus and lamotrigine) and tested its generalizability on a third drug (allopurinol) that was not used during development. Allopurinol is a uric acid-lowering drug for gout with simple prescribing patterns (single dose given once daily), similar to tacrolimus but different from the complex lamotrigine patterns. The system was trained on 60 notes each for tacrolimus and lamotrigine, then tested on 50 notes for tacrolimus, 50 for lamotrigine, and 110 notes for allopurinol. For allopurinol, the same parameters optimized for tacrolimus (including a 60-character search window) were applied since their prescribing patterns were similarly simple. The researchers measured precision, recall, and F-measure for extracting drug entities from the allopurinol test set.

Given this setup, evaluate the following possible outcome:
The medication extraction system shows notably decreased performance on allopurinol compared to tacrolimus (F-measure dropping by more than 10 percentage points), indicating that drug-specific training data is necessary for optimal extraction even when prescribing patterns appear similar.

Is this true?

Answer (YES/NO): NO